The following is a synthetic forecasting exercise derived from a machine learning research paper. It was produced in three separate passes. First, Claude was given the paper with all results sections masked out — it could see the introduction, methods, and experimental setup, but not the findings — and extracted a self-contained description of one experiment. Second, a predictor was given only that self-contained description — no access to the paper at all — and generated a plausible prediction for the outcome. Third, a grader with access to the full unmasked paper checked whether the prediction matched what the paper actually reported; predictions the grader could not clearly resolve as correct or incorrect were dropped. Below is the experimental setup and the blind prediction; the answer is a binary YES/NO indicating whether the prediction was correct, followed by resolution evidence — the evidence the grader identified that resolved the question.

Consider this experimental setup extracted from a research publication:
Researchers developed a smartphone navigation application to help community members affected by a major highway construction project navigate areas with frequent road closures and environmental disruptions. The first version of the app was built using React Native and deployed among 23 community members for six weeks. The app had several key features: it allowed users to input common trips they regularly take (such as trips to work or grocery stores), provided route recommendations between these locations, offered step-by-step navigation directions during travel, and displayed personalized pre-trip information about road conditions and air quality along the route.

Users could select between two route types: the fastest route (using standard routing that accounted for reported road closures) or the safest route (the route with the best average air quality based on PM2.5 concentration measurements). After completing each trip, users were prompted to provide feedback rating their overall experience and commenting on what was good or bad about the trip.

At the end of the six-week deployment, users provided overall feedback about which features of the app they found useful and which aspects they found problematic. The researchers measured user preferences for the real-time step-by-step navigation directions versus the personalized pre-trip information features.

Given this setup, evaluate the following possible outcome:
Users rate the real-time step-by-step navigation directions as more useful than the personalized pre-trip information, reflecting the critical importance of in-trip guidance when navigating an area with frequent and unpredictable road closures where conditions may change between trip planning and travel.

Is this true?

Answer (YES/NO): NO